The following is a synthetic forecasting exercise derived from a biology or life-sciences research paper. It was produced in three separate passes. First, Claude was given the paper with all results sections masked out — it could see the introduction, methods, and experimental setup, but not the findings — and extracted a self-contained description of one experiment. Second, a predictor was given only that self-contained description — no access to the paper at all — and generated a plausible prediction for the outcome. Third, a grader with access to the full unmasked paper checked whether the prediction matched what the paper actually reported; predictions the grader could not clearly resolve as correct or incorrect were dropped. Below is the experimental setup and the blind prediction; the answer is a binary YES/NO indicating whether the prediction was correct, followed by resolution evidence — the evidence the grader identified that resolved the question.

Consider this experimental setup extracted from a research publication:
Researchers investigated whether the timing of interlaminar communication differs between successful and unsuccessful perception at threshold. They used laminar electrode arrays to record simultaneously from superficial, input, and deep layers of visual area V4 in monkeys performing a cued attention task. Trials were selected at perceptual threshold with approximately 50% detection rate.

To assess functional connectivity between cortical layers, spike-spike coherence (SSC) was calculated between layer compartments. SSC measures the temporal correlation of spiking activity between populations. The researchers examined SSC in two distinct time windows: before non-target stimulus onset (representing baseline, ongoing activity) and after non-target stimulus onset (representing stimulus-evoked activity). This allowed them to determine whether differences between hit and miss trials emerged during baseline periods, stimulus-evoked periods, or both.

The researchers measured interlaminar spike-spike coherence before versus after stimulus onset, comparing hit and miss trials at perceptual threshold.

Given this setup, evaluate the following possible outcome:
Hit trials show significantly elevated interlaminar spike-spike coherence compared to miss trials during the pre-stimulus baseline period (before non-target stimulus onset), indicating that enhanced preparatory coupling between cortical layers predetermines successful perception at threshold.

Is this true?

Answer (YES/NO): YES